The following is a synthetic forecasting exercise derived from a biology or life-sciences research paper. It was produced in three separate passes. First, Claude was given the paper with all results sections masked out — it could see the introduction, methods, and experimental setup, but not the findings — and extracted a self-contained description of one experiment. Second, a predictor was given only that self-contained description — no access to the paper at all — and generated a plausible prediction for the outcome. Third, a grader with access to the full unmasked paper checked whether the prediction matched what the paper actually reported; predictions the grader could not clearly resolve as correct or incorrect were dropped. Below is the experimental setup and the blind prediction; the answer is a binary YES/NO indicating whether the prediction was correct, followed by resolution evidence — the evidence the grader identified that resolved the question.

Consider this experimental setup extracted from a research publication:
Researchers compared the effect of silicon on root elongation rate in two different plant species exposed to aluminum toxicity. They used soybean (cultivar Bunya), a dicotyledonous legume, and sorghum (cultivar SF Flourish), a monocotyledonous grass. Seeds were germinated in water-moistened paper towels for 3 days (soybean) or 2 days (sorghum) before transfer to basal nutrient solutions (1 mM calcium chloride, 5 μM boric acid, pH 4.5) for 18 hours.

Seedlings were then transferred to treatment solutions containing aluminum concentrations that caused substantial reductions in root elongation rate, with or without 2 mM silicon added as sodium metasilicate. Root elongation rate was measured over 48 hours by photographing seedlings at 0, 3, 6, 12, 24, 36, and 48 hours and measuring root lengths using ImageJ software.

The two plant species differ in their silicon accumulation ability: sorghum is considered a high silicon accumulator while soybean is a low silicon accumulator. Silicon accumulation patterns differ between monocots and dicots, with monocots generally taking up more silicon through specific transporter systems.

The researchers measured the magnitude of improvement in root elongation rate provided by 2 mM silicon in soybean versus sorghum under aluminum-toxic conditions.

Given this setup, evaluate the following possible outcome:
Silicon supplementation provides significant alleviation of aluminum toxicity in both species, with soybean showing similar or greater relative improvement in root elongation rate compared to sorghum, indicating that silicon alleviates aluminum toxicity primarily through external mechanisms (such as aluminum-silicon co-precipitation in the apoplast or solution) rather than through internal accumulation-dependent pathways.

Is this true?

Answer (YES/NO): NO